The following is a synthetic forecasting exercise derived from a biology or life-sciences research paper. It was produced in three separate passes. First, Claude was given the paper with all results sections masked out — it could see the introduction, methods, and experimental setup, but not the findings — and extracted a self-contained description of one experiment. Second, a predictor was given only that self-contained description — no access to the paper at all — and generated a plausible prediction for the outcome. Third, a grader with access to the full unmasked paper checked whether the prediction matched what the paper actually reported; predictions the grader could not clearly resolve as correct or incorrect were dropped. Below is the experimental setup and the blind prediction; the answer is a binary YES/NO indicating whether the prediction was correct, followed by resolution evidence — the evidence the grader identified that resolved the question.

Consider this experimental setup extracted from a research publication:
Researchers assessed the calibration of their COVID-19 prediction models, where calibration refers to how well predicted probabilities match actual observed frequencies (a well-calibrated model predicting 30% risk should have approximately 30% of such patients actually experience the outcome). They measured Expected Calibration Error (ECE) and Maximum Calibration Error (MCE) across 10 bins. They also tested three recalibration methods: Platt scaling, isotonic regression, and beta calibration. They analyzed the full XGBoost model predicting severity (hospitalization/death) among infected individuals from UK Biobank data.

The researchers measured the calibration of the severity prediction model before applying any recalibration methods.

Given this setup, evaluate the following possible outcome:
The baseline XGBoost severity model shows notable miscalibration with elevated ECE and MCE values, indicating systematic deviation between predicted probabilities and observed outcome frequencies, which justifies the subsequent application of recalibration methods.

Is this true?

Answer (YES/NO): NO